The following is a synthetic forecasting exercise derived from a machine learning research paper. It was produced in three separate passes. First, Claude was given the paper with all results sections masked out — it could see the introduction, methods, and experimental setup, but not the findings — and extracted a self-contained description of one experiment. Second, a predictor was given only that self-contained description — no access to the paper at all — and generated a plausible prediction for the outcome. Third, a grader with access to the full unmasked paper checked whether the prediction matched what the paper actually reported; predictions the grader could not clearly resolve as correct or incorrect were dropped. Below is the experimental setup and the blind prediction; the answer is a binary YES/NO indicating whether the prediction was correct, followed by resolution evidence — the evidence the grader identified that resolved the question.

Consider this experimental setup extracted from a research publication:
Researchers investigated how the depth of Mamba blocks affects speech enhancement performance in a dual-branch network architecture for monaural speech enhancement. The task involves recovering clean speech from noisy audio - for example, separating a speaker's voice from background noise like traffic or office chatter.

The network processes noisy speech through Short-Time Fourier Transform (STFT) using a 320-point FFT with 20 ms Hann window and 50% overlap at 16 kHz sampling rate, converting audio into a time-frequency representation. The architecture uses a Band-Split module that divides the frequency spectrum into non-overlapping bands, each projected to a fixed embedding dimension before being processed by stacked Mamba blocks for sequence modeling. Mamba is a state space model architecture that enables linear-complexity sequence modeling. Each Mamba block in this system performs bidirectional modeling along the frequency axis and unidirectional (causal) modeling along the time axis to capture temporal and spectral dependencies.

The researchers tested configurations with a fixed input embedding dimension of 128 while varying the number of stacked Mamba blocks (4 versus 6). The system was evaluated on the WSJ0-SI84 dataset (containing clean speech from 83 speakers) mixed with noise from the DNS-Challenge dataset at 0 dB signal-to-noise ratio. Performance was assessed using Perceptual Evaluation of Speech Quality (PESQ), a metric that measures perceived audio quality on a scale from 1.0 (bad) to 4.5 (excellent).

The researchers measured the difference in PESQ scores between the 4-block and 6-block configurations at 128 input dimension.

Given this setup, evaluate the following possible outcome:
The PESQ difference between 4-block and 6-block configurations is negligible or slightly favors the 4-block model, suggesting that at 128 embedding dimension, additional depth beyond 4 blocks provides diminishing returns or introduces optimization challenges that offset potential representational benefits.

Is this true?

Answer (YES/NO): NO